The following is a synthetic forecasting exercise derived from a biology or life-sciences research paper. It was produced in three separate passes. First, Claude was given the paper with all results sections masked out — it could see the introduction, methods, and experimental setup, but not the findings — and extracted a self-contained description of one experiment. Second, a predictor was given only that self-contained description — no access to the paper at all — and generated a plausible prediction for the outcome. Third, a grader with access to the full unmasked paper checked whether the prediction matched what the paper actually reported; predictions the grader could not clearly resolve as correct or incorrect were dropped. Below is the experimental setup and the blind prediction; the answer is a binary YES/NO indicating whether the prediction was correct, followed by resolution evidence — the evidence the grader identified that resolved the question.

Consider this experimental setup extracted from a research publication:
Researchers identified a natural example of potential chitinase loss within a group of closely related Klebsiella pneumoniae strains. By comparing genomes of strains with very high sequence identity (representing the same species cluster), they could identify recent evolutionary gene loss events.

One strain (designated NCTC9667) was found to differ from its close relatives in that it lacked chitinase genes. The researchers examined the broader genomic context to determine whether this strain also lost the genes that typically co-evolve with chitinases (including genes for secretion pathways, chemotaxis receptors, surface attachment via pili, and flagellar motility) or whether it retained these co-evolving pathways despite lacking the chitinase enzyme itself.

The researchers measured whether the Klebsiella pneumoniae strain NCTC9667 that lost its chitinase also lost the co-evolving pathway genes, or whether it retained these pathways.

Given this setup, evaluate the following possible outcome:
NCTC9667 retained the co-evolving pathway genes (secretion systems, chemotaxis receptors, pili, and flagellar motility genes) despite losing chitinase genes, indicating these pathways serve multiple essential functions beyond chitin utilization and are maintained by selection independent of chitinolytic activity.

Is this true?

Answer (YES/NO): YES